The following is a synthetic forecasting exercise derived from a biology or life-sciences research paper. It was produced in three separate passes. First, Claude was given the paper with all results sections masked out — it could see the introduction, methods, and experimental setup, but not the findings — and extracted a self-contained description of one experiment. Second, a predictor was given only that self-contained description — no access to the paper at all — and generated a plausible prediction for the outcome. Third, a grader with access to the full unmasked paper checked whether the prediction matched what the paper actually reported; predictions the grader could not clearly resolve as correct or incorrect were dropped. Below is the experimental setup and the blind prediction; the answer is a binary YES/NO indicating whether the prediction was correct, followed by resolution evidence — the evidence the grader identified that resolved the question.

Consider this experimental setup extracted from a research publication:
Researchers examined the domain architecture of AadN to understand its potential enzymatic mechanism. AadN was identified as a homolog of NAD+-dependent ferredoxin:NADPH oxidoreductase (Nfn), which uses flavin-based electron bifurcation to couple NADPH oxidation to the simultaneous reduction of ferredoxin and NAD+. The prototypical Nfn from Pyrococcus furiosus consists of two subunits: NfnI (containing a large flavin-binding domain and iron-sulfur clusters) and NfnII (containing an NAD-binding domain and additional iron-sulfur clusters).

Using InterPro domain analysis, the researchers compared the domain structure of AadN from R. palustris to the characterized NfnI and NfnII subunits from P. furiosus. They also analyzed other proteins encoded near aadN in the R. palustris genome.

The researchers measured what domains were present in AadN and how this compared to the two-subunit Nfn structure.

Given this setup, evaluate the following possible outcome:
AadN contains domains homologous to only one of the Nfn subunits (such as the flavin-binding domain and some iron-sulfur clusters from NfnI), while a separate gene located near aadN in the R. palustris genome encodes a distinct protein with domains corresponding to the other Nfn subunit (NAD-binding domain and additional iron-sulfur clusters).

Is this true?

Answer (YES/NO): NO